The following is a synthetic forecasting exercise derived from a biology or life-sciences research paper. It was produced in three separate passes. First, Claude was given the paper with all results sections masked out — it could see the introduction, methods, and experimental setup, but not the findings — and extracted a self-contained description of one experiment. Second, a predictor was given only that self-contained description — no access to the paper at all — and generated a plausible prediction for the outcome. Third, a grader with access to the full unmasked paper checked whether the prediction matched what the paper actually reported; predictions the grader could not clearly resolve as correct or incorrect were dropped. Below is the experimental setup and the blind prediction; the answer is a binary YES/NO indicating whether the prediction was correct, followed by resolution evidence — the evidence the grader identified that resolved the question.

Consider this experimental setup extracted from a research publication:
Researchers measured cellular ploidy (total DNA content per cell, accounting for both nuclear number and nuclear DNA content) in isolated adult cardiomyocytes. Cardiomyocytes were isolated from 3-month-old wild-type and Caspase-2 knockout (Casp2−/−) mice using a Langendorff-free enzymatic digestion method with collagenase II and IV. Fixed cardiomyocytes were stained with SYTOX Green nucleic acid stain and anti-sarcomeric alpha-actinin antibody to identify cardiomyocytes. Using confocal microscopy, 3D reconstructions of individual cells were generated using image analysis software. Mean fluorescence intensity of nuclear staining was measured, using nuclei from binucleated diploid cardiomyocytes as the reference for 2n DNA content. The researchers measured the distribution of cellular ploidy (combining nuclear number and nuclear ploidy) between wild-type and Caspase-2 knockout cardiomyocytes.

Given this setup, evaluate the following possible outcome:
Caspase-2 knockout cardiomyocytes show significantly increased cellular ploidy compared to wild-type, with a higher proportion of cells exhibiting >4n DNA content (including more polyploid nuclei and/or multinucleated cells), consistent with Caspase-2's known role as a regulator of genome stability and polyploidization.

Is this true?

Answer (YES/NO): YES